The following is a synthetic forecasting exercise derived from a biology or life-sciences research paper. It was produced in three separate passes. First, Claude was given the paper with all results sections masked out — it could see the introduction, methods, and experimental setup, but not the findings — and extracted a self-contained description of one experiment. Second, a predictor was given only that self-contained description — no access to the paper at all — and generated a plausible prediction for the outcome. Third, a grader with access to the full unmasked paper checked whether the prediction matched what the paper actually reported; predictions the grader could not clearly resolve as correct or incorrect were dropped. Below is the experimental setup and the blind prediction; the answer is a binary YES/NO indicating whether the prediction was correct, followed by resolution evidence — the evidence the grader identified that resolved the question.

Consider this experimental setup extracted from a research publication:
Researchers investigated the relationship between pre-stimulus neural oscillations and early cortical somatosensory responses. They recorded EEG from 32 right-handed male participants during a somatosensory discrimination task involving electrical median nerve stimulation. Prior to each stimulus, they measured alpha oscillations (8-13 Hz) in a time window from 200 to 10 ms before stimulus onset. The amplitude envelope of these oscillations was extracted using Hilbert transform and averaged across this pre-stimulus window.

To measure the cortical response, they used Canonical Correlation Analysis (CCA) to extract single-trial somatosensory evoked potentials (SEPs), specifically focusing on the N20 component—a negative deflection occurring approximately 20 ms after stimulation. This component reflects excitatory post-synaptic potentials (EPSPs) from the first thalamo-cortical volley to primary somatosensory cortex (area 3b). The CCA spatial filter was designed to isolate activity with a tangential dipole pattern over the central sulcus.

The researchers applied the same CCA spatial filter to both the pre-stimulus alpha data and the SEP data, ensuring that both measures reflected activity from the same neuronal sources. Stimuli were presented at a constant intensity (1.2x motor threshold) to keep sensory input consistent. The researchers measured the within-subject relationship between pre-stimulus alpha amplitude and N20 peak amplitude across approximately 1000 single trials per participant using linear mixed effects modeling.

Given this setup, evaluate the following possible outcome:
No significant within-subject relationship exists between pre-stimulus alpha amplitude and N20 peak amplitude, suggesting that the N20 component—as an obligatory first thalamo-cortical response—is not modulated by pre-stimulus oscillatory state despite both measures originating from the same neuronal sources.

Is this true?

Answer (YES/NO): NO